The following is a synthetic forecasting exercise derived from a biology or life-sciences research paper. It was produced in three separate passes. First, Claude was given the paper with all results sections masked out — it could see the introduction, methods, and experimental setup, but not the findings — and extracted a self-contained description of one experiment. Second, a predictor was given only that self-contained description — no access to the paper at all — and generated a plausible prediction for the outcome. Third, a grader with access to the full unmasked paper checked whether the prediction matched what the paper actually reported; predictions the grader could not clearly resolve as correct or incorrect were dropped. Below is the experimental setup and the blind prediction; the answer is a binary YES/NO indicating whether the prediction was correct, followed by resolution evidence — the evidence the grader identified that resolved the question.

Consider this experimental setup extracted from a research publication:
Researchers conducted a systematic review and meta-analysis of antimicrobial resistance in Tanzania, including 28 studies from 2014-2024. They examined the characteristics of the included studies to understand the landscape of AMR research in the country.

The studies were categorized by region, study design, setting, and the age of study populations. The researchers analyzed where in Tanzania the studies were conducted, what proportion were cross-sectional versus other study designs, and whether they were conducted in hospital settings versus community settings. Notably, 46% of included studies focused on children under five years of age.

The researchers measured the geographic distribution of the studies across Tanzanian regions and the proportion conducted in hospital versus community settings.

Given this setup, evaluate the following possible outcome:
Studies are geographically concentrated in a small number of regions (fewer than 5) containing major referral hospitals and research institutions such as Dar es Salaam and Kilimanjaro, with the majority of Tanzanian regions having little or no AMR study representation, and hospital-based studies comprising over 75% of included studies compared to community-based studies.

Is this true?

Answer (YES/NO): YES